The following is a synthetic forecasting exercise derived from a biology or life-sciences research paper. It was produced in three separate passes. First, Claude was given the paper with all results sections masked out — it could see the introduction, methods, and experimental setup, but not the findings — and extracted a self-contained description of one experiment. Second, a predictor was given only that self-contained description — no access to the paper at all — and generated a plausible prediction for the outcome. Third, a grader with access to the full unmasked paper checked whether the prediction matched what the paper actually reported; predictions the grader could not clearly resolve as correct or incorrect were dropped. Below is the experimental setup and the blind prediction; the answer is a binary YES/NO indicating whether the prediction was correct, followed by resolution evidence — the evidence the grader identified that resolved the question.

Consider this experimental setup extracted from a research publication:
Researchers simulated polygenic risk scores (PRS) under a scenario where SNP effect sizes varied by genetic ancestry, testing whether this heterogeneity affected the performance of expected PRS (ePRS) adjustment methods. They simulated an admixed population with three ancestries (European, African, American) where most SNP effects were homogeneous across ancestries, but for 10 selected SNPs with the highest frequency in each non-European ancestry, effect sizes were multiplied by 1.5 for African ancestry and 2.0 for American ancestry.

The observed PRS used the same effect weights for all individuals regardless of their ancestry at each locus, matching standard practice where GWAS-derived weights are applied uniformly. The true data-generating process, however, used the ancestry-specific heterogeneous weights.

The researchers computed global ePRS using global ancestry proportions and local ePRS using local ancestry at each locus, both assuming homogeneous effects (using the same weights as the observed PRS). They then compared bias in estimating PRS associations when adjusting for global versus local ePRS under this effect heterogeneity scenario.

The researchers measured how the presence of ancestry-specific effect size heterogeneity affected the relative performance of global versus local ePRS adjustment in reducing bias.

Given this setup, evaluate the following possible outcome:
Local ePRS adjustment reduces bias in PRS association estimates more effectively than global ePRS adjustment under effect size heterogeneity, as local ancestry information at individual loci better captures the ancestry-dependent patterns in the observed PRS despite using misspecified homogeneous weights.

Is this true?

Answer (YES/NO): NO